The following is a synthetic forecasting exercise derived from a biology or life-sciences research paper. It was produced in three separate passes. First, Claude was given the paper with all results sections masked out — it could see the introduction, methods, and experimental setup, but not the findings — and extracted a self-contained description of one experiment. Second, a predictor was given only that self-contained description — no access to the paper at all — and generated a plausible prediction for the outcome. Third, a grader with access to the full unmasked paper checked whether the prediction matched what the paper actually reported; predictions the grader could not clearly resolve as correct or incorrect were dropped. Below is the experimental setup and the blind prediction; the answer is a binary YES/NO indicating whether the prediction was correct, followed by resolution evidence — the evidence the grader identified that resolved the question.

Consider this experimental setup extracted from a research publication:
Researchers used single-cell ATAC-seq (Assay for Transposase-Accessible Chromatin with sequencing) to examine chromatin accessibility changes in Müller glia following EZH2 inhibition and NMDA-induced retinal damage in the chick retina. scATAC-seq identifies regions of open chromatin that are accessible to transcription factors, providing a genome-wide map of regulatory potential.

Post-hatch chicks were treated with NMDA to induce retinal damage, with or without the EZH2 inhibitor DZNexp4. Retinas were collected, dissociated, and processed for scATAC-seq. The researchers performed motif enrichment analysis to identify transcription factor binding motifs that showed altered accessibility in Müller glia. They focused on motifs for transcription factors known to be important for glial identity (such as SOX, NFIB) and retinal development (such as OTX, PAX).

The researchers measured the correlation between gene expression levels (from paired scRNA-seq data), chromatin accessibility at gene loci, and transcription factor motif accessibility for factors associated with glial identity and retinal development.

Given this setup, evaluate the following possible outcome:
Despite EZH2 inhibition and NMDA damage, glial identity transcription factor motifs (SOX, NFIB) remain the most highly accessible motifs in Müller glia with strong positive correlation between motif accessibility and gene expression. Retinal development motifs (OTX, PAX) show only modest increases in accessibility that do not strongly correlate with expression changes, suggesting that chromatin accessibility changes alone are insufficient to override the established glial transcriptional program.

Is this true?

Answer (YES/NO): NO